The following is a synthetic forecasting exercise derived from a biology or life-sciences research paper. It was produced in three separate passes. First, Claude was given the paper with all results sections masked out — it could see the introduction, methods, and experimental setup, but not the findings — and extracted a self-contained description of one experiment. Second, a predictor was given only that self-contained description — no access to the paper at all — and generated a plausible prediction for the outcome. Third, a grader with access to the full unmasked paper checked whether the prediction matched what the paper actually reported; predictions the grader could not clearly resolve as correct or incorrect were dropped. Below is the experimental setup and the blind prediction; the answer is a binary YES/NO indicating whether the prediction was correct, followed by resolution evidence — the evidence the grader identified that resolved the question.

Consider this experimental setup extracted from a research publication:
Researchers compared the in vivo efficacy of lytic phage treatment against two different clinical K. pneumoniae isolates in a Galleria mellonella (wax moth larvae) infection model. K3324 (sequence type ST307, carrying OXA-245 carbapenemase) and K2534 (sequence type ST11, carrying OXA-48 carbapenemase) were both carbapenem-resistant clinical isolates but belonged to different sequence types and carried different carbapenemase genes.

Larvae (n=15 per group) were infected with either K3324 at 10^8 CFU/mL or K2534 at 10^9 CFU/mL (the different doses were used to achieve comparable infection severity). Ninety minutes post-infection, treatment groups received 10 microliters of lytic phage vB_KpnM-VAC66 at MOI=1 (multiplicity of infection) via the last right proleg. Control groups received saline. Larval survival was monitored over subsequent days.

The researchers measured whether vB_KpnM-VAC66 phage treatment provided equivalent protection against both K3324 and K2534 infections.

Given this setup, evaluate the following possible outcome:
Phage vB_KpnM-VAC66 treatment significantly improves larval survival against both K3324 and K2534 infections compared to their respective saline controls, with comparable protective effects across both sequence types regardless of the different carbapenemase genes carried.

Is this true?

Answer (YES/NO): NO